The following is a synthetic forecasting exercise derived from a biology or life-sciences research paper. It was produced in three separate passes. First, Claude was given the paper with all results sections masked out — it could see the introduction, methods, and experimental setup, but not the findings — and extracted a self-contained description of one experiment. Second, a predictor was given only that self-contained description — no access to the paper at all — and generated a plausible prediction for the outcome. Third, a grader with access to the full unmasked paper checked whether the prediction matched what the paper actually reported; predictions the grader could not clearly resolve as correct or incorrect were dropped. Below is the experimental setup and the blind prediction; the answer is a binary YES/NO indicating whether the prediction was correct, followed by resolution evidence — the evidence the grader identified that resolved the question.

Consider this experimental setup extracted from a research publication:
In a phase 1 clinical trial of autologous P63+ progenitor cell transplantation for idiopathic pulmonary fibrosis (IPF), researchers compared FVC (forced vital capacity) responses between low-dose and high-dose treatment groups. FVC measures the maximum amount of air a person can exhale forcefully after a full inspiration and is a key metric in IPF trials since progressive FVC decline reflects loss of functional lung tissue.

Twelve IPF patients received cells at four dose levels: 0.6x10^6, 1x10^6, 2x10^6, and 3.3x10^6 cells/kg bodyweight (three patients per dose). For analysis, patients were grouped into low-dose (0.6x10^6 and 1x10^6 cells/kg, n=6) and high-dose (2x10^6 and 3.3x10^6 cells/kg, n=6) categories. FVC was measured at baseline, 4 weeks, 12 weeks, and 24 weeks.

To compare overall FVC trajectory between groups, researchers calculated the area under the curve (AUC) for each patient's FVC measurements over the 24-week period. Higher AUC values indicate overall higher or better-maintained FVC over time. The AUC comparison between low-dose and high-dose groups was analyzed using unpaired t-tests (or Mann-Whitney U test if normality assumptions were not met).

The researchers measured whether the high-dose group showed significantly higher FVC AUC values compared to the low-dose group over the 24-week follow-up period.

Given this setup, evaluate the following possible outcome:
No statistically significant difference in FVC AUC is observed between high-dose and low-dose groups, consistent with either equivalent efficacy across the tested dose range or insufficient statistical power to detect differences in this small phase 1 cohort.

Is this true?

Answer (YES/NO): NO